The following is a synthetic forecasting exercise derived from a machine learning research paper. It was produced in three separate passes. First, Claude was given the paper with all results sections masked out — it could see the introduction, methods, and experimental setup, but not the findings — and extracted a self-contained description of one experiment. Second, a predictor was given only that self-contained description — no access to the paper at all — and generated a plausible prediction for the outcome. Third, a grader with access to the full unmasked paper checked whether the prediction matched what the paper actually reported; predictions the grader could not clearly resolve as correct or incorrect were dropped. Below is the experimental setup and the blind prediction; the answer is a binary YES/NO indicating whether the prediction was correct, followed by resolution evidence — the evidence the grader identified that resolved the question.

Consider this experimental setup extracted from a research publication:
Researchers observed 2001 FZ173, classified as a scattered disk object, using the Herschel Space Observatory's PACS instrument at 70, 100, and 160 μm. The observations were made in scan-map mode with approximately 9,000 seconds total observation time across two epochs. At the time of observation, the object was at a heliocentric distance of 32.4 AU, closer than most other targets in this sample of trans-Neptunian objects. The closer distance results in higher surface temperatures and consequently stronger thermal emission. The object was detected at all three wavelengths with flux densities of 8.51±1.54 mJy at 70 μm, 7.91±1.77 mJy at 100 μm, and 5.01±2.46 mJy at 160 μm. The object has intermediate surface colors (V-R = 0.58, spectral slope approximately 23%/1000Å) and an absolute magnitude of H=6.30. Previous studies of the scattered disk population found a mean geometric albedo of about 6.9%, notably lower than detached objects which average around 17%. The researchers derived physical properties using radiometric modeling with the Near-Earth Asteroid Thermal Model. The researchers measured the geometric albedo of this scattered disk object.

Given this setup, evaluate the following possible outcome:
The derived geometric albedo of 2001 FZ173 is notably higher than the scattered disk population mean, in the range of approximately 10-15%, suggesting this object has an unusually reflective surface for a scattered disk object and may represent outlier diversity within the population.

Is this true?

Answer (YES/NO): YES